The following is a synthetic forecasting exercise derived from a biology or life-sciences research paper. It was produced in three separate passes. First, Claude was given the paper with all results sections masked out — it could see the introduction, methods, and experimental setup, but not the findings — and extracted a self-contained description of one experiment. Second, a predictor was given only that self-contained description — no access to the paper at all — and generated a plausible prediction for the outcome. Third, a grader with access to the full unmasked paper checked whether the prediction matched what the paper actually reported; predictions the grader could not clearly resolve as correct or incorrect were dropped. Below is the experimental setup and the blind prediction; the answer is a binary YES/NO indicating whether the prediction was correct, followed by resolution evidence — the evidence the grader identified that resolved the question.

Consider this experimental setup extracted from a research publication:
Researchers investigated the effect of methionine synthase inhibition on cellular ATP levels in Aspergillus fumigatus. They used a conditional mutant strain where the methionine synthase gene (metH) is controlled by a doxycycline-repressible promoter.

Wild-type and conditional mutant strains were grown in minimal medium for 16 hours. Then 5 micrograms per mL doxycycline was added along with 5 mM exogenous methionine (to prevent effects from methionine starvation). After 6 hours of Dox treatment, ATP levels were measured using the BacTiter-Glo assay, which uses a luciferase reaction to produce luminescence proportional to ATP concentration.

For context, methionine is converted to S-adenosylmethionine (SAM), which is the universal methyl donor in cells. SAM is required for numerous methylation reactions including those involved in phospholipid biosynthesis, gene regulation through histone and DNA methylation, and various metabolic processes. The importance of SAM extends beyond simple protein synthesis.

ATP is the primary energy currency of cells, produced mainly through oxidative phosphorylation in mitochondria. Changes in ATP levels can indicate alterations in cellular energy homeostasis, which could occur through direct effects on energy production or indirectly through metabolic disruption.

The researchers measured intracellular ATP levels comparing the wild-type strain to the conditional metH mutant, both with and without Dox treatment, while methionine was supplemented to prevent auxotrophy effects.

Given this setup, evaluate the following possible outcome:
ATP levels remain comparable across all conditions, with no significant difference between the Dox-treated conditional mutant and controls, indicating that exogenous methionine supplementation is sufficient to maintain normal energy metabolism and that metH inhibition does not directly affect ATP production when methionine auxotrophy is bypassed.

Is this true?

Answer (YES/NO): NO